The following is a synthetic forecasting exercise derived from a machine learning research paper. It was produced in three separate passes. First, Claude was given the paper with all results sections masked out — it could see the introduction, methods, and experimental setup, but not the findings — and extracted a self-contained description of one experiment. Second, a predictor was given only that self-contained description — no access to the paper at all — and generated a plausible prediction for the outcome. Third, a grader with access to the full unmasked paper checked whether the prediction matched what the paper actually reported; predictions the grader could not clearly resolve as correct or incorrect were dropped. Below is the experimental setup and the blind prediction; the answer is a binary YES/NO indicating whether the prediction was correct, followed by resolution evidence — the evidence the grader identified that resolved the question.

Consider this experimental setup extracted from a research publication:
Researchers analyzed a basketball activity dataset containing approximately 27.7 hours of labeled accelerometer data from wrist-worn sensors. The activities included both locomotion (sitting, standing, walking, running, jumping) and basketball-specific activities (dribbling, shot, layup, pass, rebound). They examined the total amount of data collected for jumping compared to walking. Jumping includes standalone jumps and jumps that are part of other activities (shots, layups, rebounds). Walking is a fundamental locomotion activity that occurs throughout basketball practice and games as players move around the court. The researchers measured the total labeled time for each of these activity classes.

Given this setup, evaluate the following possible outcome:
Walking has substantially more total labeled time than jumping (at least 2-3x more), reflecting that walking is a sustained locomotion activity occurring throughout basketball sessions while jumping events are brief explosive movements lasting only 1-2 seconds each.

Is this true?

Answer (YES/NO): YES